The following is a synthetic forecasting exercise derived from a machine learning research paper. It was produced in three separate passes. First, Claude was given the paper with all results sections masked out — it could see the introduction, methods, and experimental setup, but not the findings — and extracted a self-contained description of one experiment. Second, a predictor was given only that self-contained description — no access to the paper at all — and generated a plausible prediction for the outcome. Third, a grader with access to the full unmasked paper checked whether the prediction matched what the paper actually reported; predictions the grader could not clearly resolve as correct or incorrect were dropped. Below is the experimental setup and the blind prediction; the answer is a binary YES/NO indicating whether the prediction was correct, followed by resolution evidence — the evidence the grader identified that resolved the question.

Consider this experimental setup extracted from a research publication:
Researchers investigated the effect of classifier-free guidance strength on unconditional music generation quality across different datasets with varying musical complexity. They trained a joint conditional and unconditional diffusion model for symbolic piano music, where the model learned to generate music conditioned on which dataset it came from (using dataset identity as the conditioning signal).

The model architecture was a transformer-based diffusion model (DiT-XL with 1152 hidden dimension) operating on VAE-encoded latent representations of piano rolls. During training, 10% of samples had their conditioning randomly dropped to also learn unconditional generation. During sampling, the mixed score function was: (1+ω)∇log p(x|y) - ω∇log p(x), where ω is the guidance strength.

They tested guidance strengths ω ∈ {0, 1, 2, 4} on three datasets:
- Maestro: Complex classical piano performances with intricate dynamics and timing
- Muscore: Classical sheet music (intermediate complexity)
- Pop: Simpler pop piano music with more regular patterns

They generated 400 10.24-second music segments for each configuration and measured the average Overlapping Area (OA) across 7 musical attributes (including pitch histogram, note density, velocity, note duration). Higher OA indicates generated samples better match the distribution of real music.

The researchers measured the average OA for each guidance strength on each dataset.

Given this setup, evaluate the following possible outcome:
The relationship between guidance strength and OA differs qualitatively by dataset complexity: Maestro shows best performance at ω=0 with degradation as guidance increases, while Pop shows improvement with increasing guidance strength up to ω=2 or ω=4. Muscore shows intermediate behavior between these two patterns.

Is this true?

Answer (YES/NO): NO